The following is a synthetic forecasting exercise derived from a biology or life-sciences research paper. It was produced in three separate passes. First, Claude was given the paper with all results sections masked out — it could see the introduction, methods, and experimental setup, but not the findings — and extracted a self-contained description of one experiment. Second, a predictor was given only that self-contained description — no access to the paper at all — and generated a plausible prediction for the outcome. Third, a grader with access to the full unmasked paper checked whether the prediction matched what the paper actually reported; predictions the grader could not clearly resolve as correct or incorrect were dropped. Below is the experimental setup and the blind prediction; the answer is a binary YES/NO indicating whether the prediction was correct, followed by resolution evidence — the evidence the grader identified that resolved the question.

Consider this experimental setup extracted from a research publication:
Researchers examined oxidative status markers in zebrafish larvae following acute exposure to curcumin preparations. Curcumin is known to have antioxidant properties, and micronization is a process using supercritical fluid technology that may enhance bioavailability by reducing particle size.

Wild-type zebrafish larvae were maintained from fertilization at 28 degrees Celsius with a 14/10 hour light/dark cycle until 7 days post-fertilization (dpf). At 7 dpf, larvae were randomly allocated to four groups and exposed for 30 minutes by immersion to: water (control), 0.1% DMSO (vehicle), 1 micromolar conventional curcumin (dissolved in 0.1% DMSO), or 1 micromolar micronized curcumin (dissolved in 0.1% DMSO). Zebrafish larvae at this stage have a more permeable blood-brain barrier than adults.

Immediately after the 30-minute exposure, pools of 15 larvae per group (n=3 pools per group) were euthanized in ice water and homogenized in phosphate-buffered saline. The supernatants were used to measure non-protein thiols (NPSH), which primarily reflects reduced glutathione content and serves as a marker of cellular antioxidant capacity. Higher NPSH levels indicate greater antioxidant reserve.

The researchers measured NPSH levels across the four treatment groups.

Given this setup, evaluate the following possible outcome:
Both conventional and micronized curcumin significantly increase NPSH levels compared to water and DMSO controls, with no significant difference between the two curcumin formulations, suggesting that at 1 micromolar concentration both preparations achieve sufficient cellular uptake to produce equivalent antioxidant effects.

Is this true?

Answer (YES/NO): NO